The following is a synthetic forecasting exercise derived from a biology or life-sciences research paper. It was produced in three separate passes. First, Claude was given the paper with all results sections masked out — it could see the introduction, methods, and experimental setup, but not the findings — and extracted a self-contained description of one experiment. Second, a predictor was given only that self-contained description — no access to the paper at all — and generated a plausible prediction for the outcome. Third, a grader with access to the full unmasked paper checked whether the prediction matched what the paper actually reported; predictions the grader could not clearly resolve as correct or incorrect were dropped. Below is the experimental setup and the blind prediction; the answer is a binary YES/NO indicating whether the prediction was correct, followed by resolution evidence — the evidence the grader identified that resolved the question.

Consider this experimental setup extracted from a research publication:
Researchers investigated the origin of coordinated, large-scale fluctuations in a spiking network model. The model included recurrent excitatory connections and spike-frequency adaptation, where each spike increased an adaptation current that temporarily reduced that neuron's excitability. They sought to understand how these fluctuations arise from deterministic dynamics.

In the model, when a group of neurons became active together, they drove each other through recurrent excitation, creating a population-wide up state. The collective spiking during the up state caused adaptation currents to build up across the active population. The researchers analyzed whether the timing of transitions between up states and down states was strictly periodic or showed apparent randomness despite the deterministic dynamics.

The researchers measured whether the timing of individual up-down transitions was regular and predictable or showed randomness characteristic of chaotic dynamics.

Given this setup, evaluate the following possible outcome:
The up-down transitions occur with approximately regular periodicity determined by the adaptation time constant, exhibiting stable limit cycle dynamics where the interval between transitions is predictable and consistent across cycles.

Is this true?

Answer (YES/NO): NO